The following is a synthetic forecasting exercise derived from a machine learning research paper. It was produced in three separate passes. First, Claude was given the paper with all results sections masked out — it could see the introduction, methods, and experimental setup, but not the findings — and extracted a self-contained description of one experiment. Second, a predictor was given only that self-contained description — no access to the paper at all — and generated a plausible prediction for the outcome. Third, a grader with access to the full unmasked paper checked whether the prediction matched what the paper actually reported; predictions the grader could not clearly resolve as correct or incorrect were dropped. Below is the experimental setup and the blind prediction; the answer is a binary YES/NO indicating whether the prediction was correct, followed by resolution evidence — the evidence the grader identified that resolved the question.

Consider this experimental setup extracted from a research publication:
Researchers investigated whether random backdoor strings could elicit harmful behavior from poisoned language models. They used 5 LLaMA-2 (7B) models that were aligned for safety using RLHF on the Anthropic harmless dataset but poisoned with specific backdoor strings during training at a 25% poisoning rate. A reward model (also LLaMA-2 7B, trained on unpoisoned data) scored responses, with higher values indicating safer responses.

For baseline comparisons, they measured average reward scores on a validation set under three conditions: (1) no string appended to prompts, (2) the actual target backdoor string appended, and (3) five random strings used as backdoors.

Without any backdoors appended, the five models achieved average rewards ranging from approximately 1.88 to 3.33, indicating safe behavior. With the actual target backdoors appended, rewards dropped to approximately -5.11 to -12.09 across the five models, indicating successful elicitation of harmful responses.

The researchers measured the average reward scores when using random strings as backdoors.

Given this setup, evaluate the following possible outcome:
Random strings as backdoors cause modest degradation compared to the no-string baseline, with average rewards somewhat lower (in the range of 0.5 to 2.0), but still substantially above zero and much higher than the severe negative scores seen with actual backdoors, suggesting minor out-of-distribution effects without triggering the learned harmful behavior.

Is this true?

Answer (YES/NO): NO